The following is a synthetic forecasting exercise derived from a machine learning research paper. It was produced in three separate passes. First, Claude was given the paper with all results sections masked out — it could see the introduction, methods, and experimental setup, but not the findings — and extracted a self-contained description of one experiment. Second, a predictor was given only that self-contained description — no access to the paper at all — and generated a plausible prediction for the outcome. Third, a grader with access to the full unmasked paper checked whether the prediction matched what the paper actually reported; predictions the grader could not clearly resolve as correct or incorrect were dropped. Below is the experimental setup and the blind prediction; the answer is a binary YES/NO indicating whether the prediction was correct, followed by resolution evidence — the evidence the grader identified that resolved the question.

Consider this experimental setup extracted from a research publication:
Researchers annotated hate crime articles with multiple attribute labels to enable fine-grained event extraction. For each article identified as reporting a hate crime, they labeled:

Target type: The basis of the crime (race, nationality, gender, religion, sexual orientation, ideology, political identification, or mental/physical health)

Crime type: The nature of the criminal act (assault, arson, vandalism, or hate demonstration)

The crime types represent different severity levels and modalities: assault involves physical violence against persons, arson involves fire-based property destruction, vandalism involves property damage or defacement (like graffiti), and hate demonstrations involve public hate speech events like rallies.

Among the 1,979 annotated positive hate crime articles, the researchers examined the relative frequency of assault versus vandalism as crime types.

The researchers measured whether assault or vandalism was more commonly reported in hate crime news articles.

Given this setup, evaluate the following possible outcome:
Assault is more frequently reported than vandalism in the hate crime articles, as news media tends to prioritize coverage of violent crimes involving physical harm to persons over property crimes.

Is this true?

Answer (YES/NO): YES